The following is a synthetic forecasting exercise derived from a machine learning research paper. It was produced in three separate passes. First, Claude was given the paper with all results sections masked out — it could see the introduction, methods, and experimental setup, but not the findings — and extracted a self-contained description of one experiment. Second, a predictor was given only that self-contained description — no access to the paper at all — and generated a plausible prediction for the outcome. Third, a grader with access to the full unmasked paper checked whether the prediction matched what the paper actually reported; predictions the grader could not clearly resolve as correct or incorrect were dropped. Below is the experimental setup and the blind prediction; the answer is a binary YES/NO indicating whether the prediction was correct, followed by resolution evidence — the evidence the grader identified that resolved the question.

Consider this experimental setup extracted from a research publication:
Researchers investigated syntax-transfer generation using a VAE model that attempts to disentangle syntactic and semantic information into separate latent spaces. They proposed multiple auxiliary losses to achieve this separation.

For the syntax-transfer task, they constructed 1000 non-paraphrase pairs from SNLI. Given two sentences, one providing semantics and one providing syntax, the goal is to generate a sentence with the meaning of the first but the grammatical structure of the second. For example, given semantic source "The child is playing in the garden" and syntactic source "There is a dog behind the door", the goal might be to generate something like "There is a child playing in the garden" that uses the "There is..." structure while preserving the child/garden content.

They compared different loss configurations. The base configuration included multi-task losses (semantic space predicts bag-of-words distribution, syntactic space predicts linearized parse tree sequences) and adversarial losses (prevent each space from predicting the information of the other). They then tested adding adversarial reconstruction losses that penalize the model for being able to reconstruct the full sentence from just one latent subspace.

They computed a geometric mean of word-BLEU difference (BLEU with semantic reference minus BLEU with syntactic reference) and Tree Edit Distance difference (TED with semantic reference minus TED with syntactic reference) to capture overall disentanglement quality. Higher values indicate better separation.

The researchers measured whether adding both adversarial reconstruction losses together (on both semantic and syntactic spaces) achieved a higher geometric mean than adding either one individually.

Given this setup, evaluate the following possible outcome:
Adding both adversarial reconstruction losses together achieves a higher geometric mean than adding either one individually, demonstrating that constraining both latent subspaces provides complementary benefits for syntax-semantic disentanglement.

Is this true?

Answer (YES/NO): YES